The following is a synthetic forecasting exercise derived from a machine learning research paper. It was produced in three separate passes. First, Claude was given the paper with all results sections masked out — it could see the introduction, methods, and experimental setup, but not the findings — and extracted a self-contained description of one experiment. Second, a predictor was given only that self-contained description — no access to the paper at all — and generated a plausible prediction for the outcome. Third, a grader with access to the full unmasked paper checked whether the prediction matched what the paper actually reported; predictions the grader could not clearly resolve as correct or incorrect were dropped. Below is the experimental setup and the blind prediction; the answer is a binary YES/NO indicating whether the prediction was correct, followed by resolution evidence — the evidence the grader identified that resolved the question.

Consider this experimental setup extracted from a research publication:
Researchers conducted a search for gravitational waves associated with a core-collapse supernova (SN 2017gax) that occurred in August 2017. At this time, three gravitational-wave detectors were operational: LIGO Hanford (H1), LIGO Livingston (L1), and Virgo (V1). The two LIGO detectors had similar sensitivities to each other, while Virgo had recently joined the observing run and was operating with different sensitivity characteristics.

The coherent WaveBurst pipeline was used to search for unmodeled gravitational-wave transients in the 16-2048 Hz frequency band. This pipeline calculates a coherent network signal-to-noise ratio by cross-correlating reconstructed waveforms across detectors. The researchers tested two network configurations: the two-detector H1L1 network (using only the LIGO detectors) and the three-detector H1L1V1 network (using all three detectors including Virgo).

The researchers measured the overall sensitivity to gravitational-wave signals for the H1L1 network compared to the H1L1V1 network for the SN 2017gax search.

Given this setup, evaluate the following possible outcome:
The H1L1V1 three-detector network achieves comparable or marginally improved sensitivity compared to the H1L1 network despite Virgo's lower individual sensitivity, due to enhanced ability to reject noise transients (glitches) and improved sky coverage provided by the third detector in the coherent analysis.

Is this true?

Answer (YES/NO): NO